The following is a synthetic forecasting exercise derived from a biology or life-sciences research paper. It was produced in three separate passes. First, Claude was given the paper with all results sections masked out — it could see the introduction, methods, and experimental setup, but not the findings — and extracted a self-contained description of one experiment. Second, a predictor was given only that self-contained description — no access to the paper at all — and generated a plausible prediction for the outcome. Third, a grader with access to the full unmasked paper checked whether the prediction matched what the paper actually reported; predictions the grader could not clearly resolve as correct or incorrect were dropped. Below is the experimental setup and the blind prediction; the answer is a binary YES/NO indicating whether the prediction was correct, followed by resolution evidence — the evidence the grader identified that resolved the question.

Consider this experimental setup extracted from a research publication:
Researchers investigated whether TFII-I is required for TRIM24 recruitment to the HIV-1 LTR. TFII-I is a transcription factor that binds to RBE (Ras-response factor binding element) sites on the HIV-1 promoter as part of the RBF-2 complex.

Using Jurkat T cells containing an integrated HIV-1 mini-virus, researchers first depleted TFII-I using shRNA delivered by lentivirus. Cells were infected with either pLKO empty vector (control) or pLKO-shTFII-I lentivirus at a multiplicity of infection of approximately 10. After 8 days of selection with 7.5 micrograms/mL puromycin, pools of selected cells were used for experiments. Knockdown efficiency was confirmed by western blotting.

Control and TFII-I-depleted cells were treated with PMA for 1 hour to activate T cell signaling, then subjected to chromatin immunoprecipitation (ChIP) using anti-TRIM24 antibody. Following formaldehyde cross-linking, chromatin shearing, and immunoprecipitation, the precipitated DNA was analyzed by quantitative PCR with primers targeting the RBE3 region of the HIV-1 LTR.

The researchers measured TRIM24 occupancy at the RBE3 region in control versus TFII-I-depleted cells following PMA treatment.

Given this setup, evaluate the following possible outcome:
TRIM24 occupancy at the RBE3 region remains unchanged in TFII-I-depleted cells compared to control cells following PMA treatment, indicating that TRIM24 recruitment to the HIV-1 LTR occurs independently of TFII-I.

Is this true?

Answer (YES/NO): NO